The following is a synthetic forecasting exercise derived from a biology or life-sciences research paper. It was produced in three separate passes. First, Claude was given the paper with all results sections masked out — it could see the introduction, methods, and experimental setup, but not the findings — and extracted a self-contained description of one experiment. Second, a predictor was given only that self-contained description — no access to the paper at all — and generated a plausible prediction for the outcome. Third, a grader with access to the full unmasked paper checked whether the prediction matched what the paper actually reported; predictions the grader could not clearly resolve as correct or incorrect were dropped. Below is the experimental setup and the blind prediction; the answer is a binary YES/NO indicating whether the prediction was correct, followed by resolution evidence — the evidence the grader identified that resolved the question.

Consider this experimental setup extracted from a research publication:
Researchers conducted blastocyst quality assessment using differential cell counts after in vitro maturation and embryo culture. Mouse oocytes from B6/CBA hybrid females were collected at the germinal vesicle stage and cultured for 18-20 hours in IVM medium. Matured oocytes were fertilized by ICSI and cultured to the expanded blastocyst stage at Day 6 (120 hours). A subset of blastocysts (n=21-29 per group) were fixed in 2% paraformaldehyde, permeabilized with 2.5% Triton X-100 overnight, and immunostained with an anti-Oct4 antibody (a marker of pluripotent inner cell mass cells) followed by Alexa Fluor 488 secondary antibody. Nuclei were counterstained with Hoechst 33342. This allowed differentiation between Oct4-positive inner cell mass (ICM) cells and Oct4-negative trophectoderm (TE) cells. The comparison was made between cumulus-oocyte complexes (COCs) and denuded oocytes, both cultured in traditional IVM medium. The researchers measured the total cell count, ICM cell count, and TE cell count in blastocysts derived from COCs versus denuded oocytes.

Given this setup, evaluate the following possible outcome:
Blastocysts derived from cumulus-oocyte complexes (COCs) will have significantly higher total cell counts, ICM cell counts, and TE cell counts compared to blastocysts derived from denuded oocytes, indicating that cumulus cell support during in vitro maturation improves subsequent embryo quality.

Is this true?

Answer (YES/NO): NO